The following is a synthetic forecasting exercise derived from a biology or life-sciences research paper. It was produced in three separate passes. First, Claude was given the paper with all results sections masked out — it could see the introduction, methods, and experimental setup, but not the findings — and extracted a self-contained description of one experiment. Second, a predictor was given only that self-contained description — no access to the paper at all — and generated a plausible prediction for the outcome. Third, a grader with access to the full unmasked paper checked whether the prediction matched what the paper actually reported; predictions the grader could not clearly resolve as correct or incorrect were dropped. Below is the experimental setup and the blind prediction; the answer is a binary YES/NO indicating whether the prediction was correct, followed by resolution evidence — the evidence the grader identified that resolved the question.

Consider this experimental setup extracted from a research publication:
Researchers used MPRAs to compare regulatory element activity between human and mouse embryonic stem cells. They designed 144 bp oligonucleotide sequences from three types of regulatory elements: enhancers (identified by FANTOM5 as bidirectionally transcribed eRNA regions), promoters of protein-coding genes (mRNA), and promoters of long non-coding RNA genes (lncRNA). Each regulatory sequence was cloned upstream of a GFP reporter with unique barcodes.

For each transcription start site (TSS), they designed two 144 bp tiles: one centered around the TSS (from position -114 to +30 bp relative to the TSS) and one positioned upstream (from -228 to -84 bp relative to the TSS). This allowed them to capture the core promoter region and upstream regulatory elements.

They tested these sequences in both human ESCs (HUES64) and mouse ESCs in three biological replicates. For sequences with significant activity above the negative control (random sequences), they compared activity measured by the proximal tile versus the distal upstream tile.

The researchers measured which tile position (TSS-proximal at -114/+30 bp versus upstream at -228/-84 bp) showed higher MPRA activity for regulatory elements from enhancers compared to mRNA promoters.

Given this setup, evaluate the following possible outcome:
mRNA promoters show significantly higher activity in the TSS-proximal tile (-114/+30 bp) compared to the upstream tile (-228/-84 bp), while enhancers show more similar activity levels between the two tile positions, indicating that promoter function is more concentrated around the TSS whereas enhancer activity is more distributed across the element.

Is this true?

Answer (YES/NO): NO